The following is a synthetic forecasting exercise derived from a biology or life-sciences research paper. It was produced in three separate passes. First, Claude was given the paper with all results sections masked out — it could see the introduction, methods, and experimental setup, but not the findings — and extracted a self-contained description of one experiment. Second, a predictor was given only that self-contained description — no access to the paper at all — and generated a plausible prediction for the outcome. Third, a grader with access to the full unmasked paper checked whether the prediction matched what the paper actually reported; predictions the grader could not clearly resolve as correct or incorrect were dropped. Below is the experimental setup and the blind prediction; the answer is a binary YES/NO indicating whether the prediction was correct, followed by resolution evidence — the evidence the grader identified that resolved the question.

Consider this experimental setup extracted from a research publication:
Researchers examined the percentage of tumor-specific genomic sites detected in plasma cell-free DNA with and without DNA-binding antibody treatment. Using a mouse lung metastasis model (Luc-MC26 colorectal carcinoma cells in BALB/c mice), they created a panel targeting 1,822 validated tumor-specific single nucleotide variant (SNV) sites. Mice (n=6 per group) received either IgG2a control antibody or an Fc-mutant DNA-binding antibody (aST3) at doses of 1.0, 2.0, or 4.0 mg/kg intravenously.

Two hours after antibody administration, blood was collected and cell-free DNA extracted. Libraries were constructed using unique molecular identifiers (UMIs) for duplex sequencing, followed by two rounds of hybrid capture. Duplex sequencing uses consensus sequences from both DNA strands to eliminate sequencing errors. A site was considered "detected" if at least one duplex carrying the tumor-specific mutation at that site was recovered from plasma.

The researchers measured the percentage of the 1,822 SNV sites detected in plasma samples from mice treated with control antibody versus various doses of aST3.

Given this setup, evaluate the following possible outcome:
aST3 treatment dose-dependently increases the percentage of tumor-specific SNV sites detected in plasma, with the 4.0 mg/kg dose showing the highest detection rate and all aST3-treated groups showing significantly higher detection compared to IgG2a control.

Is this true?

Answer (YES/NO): NO